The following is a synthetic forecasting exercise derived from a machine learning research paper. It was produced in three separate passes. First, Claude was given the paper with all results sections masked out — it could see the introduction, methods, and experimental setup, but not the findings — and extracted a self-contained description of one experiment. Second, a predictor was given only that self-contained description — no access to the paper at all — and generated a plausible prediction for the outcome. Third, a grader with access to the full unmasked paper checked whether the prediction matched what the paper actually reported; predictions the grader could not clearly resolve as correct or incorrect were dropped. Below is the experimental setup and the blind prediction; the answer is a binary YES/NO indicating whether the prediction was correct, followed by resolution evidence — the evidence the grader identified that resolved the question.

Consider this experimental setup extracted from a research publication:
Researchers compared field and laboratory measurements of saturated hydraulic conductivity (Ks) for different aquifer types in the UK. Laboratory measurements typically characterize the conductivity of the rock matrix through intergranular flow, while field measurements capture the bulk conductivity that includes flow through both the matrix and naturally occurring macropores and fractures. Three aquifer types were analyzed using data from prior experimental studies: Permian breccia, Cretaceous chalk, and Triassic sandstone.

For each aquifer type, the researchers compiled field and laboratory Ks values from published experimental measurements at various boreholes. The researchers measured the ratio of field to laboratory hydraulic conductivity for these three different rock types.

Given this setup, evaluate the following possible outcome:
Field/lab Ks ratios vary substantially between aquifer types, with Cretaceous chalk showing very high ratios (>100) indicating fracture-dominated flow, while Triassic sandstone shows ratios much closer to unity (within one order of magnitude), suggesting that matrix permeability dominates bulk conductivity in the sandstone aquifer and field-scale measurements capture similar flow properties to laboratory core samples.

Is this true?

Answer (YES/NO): YES